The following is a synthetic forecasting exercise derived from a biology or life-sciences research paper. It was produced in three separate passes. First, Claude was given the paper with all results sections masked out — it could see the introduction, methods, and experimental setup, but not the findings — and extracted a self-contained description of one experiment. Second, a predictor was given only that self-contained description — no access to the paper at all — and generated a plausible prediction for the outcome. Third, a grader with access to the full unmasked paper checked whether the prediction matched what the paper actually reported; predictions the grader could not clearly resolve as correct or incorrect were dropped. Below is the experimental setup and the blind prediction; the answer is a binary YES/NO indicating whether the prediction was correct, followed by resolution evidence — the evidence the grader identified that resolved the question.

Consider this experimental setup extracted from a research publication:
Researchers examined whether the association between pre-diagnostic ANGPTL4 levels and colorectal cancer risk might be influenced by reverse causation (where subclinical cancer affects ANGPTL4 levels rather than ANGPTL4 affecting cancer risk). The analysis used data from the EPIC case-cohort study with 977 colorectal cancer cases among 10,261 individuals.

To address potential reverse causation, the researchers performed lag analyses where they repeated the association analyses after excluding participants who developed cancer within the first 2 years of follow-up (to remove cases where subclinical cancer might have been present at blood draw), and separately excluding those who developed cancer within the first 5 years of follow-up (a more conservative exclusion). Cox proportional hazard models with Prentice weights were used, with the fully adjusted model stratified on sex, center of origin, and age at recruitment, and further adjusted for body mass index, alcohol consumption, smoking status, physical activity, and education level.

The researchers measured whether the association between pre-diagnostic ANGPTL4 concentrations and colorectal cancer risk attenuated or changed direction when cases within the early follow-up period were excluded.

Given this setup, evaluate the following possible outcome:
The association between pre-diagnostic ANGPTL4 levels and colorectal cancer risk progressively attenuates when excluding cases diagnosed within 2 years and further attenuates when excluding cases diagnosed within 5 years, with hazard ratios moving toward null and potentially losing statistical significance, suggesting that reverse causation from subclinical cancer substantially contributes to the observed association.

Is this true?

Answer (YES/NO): NO